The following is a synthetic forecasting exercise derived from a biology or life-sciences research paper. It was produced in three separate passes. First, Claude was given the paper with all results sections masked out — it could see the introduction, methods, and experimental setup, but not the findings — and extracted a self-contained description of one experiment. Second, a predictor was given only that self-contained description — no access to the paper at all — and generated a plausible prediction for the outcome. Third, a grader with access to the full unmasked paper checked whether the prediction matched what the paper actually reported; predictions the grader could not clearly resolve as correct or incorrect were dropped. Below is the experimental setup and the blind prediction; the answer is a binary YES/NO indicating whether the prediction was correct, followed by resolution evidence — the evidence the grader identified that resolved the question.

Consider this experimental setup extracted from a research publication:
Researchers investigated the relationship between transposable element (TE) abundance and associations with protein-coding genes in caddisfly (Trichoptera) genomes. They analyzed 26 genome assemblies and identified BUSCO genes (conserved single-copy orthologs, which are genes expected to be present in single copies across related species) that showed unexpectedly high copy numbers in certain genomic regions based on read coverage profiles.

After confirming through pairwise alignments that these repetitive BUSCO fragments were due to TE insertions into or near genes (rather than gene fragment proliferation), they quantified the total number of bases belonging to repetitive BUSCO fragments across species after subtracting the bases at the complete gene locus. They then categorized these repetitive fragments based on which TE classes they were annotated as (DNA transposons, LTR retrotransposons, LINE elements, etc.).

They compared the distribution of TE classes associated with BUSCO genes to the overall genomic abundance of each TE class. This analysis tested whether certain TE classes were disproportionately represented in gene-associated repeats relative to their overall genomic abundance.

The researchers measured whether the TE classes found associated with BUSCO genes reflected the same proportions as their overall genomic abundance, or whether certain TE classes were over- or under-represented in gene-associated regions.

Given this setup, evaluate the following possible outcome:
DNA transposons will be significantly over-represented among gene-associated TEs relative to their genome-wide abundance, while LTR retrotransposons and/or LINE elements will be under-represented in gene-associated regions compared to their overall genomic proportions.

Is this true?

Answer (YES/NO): NO